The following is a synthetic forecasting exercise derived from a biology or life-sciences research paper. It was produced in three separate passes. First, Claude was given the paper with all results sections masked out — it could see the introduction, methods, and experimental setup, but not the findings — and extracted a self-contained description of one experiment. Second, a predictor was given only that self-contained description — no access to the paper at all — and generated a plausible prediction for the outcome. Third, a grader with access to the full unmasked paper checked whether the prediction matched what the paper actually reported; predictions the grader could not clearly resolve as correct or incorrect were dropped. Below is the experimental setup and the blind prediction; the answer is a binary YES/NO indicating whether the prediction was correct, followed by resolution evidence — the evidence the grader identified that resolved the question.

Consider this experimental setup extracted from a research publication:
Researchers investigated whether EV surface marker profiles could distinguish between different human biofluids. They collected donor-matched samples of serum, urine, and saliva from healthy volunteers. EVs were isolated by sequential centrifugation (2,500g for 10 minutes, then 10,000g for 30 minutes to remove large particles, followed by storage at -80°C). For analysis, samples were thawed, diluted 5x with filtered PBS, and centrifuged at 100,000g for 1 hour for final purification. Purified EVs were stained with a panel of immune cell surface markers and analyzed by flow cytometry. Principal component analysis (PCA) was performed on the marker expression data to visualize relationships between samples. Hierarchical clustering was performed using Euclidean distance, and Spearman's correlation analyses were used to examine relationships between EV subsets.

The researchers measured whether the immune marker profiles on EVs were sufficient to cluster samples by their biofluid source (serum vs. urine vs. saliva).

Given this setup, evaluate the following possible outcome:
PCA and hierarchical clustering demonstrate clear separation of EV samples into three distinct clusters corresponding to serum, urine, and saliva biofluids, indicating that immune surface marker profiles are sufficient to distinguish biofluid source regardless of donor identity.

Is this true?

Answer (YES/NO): YES